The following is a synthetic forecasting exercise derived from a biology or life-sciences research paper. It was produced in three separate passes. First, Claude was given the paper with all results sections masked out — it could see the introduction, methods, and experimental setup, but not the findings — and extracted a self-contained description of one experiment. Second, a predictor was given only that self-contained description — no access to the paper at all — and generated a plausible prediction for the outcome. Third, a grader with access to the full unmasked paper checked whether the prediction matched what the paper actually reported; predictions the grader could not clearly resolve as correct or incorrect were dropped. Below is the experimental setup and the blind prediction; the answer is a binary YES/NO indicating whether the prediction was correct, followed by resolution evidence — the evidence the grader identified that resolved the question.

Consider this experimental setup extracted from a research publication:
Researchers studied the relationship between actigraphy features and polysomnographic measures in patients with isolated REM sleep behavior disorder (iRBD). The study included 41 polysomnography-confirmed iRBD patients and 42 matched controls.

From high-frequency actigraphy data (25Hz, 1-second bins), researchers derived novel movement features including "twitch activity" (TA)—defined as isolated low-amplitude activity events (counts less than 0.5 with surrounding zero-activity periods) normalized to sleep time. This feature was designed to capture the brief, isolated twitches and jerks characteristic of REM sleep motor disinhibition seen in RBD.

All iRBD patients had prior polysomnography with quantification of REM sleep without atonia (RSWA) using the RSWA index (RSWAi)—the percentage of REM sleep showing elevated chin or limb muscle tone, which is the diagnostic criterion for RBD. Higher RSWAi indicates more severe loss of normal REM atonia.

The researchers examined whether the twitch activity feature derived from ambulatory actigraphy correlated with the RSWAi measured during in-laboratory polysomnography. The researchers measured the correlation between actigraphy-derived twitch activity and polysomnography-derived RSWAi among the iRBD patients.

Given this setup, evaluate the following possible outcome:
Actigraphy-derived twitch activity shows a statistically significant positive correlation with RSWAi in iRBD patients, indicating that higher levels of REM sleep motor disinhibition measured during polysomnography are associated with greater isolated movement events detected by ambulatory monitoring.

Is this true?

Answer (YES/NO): NO